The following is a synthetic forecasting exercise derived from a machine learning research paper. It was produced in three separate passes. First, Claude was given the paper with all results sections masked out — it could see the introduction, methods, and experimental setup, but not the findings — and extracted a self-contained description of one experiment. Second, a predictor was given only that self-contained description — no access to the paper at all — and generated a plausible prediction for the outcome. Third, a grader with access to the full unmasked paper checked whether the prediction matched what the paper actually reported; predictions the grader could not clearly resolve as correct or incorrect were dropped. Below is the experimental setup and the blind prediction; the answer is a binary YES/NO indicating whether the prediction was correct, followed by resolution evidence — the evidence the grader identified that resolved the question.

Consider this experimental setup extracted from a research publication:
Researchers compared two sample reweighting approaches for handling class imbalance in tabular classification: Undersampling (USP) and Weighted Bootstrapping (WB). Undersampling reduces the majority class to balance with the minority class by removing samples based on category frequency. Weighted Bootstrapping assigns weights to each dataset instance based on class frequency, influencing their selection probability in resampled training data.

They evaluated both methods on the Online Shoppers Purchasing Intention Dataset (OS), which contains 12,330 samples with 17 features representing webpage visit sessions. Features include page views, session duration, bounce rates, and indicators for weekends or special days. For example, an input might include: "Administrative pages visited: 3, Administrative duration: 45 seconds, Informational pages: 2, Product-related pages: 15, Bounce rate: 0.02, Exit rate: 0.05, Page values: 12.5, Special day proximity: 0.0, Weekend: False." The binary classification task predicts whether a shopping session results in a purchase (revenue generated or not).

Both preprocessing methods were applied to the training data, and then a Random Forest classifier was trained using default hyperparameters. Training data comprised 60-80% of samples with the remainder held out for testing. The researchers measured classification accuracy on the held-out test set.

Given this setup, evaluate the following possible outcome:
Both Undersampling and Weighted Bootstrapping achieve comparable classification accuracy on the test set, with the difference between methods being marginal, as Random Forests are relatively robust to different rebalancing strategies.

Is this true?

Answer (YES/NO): YES